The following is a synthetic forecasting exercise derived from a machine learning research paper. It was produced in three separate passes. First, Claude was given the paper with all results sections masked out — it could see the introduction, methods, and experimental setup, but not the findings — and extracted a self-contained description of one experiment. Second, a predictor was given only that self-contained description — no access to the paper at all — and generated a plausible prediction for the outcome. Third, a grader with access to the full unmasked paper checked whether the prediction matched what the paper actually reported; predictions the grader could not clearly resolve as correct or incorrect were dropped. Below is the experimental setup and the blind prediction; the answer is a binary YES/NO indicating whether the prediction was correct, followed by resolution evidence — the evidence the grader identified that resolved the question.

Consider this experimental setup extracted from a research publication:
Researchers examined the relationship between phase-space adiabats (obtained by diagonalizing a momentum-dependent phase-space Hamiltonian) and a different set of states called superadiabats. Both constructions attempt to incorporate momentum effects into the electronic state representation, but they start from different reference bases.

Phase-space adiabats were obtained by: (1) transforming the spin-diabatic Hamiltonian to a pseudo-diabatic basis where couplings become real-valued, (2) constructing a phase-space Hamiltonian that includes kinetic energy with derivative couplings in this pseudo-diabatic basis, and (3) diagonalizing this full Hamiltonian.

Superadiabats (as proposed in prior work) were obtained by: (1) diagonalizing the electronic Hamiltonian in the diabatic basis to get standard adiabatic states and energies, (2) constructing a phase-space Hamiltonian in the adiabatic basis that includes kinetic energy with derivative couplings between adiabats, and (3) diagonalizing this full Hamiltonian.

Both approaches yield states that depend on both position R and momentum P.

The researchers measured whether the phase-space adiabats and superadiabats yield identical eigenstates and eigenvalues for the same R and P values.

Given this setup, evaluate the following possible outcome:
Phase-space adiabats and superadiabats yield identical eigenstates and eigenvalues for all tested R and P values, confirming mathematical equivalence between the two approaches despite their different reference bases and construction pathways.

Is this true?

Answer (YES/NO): NO